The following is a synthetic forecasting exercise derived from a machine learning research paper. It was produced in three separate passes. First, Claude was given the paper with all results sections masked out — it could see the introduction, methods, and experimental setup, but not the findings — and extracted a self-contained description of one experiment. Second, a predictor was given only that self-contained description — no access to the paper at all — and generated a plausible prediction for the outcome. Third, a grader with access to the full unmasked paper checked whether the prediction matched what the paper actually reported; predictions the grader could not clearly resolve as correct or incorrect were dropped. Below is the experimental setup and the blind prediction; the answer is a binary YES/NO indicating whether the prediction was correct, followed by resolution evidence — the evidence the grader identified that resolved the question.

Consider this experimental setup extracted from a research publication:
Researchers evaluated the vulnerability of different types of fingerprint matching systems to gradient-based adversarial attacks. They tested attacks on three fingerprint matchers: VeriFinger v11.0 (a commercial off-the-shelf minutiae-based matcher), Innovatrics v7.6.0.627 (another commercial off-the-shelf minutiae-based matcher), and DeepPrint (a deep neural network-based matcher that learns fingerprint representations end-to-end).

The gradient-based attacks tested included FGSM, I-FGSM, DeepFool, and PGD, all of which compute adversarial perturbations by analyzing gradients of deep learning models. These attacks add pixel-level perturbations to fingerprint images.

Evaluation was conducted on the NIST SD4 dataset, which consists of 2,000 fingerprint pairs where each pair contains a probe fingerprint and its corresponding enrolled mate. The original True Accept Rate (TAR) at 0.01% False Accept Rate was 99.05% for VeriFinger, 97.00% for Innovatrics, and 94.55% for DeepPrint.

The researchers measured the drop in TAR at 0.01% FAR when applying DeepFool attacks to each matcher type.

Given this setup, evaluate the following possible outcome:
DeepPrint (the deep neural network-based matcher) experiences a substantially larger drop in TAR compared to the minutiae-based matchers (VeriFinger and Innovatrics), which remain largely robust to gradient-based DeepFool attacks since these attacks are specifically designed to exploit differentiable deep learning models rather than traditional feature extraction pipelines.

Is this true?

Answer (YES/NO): YES